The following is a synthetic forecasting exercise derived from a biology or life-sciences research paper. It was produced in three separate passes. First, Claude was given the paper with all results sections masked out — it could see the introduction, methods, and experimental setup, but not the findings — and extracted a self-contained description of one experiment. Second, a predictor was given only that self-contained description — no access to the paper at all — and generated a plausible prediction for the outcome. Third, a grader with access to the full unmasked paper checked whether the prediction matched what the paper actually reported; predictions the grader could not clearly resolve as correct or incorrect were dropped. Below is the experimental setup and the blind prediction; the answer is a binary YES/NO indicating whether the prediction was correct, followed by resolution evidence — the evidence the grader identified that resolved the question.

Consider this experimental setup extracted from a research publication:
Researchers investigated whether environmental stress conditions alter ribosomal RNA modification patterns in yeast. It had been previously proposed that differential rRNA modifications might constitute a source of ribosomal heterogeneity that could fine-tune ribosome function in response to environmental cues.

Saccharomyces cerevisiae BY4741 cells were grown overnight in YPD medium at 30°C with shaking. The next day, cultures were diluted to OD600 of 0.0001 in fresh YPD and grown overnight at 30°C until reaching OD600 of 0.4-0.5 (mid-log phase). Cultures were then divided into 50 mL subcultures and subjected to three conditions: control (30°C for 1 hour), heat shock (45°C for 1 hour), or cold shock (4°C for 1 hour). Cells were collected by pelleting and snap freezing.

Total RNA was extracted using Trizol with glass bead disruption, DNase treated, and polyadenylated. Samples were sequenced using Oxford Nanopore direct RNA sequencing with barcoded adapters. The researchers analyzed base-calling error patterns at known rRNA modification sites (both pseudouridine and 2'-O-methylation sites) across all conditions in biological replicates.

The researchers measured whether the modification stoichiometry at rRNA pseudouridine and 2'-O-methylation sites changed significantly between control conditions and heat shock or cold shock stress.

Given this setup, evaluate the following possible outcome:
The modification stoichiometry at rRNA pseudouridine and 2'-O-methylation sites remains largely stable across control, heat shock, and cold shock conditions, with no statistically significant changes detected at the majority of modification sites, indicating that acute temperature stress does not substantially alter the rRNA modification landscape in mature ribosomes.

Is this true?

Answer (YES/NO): YES